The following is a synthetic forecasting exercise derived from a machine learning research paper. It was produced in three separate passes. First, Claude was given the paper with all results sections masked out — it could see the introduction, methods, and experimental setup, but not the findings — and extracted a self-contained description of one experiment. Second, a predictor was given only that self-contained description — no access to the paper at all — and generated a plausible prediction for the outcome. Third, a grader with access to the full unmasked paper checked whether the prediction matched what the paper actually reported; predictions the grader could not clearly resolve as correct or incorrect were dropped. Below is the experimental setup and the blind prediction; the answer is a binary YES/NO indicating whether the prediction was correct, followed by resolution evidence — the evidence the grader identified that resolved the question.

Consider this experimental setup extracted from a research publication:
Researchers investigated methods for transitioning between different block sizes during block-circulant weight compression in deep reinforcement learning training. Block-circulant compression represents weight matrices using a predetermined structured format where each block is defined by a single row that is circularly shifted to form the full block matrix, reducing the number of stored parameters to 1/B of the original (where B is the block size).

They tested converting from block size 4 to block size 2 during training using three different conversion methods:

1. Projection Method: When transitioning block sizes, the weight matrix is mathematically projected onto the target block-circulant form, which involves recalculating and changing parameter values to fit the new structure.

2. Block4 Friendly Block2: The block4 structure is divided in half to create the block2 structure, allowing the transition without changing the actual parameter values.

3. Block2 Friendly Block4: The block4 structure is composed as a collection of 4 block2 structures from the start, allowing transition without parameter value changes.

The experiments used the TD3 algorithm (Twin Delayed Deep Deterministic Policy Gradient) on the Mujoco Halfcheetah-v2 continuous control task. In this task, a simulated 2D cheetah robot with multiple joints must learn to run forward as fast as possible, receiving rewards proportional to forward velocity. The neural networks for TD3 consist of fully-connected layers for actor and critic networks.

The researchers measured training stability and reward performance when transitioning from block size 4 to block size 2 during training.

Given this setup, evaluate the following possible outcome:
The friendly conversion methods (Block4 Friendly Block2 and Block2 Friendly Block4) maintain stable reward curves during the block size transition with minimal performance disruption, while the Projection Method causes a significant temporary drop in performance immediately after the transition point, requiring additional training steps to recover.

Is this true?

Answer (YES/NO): NO